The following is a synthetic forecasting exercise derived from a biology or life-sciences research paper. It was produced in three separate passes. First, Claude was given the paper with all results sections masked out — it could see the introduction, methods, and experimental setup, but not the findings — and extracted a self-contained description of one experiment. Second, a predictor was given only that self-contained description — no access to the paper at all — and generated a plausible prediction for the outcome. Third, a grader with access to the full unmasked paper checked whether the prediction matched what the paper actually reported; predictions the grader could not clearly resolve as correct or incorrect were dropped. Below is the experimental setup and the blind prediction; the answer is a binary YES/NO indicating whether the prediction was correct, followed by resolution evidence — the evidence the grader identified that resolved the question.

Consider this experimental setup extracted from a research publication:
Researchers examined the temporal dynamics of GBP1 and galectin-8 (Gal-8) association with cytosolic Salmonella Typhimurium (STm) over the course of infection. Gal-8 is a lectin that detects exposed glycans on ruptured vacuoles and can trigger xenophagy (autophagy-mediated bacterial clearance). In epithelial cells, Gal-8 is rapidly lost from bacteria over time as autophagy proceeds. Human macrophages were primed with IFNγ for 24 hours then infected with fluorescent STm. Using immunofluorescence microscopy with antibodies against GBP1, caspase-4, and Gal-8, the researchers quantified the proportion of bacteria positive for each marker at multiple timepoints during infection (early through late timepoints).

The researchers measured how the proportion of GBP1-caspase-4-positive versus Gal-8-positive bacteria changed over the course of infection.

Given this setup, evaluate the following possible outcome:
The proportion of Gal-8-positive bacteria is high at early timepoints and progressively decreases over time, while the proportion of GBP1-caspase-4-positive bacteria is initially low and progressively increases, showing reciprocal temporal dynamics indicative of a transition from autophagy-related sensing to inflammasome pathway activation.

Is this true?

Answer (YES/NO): YES